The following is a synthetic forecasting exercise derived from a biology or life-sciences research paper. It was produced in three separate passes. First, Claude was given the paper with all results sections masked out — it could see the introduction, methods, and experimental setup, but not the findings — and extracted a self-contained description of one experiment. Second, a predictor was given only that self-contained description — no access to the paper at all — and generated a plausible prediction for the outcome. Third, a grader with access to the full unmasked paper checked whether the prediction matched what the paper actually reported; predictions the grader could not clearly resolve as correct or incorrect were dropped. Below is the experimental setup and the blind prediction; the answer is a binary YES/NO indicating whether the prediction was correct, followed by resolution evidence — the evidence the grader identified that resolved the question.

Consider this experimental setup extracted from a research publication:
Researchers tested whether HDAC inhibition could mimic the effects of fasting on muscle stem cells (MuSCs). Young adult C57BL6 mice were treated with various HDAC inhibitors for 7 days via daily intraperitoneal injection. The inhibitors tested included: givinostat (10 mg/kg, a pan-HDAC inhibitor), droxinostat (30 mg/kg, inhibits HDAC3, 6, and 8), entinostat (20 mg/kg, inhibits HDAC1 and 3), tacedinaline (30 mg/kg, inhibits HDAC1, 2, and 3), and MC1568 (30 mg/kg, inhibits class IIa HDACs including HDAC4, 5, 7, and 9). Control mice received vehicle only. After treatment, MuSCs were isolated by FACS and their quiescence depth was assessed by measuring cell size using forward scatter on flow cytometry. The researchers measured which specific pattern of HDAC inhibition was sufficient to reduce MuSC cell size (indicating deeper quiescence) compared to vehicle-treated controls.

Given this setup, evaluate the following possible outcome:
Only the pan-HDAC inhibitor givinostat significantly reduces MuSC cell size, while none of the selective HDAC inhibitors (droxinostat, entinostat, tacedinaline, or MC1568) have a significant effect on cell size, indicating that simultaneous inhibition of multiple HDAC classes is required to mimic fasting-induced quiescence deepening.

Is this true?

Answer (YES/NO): NO